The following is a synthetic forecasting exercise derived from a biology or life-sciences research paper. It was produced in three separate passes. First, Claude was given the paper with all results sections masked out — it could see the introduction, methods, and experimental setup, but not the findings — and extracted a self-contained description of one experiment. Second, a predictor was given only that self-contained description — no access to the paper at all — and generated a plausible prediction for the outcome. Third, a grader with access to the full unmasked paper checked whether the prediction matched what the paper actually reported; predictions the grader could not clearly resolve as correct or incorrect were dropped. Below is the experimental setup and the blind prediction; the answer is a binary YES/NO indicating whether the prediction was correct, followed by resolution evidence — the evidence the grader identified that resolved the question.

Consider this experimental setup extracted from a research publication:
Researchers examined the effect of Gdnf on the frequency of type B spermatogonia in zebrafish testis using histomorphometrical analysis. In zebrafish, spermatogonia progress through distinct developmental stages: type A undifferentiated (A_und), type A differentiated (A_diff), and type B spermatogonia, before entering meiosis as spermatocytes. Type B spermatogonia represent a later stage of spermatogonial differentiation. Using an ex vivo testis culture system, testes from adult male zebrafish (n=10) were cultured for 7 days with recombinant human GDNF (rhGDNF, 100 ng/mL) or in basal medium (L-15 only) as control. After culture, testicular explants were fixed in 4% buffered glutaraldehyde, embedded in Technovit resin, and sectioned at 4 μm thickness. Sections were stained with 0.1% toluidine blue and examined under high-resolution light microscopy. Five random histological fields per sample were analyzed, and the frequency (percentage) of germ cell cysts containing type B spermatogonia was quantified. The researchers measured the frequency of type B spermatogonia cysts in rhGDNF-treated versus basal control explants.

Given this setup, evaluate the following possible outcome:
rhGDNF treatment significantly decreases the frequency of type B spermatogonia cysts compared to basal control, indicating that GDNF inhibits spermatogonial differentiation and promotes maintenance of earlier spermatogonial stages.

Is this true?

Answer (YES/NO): YES